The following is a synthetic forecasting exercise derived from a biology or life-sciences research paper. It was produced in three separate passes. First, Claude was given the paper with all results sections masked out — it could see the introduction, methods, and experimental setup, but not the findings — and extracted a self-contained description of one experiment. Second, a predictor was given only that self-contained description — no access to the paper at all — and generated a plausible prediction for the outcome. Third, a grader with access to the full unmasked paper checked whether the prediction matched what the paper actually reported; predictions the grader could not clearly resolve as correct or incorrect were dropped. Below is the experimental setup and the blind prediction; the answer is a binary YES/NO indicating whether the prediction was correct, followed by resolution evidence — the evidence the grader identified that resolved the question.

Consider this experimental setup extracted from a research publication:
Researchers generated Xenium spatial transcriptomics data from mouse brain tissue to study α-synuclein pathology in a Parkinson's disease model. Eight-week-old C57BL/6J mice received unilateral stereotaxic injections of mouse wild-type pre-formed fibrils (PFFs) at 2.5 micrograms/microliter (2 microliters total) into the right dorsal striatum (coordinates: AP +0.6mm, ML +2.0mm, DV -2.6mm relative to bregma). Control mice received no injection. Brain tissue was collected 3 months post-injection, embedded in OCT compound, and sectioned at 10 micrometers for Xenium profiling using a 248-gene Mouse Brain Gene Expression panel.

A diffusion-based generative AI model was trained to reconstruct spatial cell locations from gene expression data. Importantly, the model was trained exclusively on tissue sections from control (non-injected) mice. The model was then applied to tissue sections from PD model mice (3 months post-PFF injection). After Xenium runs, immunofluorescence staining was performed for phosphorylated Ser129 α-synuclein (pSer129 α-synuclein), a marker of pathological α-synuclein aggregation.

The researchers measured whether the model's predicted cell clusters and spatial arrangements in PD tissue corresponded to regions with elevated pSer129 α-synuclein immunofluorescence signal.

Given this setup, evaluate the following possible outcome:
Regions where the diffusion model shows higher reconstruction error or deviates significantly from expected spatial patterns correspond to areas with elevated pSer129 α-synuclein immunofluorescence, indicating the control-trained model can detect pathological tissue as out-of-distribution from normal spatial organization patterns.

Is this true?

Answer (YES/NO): NO